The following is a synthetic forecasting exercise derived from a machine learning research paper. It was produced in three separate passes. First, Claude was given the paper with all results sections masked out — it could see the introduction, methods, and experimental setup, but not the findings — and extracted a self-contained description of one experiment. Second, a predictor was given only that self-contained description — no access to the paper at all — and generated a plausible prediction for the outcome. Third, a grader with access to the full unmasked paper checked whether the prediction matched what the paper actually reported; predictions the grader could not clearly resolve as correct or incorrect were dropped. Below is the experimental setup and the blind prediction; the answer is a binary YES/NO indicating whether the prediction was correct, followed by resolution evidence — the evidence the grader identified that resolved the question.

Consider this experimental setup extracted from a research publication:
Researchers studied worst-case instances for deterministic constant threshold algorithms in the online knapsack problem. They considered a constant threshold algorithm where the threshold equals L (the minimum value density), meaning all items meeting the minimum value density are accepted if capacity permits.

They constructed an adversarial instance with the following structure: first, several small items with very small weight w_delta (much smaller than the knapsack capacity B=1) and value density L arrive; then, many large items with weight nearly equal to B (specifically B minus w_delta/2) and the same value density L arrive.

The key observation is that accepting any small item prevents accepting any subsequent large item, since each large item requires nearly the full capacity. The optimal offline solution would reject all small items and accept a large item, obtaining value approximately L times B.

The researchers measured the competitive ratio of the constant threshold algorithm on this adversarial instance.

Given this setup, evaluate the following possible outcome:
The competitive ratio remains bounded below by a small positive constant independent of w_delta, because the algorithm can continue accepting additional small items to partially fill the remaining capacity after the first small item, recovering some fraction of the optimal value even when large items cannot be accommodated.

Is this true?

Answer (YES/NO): NO